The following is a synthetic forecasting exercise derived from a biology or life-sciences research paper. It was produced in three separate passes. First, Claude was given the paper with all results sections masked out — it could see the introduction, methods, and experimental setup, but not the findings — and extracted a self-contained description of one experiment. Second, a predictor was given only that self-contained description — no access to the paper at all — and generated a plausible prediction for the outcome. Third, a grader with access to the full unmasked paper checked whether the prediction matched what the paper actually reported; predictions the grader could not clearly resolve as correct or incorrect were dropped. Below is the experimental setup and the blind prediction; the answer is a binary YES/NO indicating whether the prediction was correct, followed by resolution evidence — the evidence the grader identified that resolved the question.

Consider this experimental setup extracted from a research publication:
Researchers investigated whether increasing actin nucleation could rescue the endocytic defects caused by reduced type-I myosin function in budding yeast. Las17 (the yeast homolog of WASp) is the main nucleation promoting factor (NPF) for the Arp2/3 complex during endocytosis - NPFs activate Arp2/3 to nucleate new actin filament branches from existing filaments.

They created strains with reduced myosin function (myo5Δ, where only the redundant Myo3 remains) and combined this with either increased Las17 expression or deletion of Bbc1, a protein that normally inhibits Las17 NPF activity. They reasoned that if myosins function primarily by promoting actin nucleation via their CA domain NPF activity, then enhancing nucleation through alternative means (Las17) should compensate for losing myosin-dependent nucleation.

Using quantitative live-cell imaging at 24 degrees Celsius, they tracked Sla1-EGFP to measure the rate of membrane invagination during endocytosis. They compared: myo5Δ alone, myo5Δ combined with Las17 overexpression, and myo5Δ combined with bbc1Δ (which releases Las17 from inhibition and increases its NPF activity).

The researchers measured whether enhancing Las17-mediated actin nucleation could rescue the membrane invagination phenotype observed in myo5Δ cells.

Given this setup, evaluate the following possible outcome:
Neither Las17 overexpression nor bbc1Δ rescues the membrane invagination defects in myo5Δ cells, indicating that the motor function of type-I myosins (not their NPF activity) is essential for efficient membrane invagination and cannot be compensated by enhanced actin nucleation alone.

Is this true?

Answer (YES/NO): YES